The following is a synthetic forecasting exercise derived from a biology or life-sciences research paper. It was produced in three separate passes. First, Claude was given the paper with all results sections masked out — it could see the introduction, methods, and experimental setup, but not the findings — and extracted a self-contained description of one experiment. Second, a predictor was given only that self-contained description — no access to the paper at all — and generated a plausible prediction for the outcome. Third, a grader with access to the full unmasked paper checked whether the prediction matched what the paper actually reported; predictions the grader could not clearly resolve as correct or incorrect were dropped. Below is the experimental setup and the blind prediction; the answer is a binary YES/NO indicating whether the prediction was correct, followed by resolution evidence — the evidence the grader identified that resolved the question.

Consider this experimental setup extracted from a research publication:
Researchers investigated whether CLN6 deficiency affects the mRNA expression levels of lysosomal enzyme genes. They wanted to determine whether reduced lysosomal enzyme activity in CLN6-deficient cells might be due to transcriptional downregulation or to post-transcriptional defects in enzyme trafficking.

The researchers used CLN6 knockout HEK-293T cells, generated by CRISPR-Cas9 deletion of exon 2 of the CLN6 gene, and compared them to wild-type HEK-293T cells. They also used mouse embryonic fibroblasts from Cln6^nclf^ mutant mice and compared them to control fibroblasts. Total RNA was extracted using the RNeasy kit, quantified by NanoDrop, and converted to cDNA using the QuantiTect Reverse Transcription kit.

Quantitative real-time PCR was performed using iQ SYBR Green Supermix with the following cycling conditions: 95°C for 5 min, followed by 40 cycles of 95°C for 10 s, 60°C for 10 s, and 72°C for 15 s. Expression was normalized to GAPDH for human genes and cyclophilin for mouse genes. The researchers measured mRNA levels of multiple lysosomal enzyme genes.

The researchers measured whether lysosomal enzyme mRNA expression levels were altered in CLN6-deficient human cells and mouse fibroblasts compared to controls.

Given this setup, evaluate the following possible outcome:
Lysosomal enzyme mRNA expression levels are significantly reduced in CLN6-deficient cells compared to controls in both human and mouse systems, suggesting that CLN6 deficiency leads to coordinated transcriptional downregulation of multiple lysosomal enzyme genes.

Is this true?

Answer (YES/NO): NO